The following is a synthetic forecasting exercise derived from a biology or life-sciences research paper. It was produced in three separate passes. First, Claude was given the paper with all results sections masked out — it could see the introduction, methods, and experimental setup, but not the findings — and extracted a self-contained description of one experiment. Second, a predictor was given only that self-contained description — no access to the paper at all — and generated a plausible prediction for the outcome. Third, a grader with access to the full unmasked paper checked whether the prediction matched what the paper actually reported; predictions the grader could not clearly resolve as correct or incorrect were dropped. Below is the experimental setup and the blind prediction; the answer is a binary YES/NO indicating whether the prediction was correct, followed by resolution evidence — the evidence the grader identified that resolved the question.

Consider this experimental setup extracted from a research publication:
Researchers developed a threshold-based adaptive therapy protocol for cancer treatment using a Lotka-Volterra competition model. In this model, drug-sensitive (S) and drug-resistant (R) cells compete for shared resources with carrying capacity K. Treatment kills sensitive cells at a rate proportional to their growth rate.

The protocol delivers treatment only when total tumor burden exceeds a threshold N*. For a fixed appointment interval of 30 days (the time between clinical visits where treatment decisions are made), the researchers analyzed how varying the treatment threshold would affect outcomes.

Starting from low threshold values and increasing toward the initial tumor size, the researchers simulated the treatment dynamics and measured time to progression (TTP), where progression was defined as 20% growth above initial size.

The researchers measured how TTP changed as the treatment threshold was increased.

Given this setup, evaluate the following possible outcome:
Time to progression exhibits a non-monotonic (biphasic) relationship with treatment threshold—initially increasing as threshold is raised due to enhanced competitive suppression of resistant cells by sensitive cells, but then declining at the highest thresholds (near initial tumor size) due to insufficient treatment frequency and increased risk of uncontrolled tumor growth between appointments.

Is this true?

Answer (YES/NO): YES